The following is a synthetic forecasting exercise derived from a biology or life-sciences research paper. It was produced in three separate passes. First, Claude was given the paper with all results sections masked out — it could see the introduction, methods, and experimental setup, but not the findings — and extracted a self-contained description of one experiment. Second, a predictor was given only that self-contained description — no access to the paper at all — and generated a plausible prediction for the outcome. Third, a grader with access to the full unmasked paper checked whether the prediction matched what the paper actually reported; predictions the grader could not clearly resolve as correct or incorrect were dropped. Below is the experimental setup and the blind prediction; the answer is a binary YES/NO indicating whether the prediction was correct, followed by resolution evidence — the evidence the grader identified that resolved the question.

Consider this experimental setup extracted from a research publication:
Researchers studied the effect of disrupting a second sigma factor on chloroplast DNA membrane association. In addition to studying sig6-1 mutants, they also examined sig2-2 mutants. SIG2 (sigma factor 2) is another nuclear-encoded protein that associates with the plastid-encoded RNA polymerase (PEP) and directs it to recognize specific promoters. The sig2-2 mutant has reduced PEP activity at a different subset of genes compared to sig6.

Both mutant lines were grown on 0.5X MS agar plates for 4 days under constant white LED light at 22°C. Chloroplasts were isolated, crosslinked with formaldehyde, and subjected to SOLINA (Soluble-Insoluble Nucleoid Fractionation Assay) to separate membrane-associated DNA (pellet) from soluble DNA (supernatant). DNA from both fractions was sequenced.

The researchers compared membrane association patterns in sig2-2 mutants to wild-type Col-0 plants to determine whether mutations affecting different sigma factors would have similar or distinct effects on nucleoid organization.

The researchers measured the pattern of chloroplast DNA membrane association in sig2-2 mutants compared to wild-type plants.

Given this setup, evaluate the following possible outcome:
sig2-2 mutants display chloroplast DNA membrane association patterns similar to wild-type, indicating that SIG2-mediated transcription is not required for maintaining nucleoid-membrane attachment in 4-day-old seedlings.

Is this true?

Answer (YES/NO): NO